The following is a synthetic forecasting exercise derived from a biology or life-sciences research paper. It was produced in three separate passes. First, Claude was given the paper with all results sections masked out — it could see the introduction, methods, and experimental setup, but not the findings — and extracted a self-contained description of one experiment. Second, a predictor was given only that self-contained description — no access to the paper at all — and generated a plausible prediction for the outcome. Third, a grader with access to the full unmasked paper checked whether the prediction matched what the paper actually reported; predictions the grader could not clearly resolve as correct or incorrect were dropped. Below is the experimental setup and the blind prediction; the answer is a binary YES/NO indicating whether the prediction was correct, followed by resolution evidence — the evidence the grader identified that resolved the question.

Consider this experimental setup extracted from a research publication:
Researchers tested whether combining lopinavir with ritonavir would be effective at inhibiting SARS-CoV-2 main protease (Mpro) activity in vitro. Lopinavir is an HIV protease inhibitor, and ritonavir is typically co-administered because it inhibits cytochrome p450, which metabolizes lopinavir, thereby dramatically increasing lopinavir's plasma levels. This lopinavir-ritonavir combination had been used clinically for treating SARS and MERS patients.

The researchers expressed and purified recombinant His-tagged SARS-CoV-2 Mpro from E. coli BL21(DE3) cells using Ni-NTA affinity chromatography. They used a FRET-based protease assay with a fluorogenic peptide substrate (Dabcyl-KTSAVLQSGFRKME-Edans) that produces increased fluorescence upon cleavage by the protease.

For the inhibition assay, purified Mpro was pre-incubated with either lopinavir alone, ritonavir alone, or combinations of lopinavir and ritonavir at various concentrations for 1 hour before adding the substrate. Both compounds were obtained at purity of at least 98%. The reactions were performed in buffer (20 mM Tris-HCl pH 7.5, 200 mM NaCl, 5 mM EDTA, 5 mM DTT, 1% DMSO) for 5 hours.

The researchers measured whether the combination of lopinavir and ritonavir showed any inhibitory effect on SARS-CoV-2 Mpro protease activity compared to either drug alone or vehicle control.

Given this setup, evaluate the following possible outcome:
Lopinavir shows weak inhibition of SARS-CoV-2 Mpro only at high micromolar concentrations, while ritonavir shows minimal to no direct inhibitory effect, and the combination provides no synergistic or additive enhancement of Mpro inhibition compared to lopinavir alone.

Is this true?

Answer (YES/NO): NO